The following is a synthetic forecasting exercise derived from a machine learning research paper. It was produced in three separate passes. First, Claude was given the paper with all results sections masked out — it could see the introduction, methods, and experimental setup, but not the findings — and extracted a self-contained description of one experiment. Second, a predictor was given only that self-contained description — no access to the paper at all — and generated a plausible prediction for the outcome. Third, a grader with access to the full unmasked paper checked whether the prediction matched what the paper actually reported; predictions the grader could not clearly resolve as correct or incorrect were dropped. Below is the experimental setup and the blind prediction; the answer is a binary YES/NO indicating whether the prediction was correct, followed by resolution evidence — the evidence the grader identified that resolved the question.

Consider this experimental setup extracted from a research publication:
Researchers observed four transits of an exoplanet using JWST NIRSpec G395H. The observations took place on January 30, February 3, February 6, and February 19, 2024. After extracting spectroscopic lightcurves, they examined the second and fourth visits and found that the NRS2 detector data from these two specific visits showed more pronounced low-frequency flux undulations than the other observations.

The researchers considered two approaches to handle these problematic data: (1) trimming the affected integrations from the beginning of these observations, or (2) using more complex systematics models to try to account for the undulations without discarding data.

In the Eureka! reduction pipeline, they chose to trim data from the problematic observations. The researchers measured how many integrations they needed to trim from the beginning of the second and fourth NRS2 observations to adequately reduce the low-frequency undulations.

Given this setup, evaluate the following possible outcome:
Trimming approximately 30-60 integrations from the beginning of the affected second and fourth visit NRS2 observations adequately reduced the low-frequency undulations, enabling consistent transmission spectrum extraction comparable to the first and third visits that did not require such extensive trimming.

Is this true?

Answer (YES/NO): NO